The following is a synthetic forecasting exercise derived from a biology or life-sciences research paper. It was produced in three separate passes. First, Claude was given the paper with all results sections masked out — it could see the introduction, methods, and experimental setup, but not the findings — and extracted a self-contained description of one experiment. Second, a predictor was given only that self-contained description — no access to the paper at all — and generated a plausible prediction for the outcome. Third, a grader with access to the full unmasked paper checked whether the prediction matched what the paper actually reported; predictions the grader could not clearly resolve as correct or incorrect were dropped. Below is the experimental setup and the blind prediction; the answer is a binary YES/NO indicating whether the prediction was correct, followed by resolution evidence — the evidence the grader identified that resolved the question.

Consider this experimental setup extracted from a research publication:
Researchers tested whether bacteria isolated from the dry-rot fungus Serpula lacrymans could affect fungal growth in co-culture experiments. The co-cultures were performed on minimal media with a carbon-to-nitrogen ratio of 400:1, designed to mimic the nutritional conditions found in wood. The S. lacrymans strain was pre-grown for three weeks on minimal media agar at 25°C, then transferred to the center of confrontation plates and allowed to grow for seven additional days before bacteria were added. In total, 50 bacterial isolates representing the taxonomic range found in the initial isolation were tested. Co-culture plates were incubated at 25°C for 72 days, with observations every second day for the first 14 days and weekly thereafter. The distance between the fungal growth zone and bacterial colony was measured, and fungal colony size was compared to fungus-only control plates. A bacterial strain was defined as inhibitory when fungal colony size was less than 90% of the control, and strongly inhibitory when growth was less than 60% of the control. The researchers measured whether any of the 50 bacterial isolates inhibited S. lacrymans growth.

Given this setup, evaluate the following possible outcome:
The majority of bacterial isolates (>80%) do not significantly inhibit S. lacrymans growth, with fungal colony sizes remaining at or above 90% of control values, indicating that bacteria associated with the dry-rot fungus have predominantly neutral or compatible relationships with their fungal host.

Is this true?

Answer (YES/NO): NO